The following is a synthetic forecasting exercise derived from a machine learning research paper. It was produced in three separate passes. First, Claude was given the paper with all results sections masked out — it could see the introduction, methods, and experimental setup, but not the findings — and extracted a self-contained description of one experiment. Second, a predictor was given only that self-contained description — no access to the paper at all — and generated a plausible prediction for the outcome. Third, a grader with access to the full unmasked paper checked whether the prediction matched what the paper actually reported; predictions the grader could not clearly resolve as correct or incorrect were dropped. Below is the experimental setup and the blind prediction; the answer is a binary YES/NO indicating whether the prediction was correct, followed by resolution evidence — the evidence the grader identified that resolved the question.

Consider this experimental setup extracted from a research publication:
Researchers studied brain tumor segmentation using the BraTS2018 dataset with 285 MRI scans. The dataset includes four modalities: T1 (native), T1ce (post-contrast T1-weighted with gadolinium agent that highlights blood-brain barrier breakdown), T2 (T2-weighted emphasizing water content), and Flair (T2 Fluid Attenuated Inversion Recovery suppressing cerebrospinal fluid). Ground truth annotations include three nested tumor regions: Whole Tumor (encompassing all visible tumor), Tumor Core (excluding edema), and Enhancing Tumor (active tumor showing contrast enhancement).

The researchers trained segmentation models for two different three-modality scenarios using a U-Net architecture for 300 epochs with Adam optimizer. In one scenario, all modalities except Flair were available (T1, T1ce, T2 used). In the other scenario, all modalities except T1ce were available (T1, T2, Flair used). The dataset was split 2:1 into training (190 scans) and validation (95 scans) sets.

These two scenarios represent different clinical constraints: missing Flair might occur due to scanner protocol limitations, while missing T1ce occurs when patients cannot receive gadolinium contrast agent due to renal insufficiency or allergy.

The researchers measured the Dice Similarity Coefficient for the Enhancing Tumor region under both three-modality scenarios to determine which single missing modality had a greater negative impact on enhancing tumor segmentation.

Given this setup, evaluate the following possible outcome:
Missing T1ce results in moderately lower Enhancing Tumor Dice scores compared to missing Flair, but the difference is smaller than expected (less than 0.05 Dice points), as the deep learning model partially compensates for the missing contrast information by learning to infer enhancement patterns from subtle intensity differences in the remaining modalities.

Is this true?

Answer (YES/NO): NO